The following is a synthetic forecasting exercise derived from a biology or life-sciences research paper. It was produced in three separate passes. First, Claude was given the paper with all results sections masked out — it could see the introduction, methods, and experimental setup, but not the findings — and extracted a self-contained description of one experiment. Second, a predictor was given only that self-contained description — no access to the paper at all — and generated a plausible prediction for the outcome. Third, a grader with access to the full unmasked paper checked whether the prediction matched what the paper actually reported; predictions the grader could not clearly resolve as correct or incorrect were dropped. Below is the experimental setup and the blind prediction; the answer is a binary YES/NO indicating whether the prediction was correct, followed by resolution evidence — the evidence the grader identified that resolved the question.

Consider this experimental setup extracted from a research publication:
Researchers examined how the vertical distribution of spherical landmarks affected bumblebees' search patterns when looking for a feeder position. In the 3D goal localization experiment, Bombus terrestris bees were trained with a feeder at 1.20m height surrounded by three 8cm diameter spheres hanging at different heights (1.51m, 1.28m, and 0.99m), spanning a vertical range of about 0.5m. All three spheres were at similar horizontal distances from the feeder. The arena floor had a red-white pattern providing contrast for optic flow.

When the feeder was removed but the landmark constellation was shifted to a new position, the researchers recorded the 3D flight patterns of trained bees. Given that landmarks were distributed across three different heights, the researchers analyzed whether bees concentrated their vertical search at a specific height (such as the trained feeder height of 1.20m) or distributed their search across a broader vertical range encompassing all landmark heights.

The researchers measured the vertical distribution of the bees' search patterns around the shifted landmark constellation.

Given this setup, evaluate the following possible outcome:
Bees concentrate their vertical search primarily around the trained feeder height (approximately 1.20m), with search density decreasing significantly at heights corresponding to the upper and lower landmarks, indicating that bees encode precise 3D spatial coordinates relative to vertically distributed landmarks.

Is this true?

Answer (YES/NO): NO